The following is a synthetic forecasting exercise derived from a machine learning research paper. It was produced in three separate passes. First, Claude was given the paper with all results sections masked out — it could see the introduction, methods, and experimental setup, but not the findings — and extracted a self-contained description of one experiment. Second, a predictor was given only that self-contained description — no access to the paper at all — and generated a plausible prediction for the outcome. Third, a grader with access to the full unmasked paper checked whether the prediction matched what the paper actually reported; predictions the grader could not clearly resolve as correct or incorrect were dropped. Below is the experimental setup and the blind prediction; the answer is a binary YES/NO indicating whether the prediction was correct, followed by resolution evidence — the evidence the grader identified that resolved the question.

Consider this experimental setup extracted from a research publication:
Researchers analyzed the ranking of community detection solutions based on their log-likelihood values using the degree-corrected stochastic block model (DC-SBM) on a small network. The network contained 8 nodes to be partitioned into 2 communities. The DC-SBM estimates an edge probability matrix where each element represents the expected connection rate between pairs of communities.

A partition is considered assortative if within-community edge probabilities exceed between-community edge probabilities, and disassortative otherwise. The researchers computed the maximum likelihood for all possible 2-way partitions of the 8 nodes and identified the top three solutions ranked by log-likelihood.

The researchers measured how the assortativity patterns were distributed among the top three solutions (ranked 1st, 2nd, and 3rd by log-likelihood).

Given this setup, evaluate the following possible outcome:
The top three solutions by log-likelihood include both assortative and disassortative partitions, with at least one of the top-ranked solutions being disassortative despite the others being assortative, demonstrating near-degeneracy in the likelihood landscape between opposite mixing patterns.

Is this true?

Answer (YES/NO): NO